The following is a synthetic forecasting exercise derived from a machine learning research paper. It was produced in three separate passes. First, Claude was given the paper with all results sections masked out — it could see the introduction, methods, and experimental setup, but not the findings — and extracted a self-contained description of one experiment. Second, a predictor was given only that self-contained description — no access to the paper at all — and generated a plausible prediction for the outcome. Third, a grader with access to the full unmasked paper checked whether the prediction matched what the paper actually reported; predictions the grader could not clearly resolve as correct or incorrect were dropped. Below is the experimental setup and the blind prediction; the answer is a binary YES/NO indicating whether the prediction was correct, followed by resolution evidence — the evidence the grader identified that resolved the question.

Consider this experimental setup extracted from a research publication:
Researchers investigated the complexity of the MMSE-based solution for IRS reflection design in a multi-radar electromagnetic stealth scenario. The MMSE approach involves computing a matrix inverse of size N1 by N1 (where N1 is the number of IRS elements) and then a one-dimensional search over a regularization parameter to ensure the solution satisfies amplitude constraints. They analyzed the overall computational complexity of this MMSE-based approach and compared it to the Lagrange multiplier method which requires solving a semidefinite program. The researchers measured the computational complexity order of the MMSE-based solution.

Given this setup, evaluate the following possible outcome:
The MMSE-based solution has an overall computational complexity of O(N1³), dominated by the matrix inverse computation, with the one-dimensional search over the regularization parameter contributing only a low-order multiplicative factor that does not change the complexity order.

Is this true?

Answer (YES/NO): YES